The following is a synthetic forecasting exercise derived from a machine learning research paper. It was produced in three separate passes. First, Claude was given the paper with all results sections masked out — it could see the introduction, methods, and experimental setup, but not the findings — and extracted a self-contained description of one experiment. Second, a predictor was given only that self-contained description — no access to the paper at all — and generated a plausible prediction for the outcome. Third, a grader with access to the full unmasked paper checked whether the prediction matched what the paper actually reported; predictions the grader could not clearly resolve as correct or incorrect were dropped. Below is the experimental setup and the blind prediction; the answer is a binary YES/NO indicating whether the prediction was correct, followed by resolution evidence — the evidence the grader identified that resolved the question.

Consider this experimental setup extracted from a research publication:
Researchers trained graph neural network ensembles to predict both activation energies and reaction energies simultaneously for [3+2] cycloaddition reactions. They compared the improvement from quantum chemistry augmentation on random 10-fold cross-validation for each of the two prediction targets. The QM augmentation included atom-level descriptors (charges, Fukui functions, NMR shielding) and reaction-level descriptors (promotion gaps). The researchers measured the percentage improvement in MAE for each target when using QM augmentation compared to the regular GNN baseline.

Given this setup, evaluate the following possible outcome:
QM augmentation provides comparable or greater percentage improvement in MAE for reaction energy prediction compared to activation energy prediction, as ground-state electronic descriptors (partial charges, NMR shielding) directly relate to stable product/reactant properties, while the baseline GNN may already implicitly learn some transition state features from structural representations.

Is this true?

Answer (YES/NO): YES